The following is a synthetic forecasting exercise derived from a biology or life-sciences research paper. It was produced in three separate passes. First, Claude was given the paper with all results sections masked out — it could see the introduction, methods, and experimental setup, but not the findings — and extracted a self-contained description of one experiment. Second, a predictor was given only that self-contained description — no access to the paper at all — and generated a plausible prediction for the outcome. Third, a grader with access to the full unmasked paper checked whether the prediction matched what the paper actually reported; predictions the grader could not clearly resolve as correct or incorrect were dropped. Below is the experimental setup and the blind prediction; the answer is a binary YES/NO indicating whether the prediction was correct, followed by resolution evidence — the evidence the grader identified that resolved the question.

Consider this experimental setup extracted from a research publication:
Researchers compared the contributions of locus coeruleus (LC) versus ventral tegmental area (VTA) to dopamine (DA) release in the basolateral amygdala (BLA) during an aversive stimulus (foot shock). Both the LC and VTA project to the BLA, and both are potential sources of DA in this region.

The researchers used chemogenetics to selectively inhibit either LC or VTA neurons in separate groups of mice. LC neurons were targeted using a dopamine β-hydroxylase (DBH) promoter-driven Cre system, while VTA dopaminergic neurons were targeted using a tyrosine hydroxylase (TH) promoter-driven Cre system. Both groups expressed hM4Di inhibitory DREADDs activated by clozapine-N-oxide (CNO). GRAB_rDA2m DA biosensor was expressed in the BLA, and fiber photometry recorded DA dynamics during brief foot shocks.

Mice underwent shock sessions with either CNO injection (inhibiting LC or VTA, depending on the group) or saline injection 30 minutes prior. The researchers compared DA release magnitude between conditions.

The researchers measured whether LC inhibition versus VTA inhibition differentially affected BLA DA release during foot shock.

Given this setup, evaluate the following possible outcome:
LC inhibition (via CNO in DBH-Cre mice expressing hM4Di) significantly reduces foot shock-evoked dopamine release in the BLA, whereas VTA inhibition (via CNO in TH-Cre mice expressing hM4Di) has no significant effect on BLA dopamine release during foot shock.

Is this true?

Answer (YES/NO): YES